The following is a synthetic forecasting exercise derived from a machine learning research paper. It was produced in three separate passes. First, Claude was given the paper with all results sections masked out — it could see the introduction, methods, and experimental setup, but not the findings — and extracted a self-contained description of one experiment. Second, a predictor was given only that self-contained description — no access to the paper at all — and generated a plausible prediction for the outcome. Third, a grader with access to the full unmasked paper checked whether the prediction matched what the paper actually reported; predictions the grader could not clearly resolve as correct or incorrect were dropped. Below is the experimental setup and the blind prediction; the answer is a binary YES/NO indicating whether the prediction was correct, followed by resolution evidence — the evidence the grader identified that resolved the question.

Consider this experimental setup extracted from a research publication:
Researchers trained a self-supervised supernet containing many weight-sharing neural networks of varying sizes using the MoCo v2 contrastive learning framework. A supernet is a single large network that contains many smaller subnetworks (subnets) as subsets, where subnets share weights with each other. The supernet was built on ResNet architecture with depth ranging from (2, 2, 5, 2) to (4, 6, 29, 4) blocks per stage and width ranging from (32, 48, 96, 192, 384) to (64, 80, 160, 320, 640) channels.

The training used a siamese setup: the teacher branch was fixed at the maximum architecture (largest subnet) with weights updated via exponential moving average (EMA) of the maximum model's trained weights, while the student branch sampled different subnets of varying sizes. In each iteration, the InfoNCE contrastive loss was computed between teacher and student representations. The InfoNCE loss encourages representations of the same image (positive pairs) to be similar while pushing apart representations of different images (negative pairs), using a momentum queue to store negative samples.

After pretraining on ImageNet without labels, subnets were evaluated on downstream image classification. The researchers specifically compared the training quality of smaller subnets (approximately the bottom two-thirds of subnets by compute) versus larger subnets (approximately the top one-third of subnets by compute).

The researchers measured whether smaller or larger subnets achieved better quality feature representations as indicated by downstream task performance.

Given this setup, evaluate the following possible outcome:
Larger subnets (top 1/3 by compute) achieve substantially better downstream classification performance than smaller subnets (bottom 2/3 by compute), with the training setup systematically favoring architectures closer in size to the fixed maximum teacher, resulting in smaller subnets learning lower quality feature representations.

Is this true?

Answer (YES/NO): NO